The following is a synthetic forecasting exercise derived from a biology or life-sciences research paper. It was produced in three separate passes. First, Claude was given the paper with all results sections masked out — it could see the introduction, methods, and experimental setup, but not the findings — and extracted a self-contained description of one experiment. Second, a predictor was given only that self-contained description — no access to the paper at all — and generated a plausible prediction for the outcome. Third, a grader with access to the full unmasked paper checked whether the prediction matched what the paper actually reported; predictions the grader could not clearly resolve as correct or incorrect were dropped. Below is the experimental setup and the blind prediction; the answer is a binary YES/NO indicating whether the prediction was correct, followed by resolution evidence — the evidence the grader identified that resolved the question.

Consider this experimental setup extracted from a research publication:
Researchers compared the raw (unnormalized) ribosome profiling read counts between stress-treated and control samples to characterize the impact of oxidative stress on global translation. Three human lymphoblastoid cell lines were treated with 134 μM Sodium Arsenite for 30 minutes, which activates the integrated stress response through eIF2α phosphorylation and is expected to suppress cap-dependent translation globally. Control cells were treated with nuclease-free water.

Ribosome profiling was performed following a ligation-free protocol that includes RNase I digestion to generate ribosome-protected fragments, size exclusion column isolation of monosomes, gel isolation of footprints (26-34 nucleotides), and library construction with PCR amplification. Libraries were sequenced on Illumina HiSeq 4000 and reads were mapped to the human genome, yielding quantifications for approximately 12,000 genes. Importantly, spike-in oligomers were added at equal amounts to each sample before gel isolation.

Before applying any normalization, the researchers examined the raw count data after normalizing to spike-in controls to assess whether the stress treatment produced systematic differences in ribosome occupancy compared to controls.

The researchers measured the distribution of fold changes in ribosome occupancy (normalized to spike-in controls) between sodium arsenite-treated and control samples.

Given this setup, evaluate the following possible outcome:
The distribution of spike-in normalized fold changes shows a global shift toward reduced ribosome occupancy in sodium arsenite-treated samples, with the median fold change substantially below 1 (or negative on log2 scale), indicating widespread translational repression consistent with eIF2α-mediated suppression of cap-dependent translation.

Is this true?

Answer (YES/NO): YES